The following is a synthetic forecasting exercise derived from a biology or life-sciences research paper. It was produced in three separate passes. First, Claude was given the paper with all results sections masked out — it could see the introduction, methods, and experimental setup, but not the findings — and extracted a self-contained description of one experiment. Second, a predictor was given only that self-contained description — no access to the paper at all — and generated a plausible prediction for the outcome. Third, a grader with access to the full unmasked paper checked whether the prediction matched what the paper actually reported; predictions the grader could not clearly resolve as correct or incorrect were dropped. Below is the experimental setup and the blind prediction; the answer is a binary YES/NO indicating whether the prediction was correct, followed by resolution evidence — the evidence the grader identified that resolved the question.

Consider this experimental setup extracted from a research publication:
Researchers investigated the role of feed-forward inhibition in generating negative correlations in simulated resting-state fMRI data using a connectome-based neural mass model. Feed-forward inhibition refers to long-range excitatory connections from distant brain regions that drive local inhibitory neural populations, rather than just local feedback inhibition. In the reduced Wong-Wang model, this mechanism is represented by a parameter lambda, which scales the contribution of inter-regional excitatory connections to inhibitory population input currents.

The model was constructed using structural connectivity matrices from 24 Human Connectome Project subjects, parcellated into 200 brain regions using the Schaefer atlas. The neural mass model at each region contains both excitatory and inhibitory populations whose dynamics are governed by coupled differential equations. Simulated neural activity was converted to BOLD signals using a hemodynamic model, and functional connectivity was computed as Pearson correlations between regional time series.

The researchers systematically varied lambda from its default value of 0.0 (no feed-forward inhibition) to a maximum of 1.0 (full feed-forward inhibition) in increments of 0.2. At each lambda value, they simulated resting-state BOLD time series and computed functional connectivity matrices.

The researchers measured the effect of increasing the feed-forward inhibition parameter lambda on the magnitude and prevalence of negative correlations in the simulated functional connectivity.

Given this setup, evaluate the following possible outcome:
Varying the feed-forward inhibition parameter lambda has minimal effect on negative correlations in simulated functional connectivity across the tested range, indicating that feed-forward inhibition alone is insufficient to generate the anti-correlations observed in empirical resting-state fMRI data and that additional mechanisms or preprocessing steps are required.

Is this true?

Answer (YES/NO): NO